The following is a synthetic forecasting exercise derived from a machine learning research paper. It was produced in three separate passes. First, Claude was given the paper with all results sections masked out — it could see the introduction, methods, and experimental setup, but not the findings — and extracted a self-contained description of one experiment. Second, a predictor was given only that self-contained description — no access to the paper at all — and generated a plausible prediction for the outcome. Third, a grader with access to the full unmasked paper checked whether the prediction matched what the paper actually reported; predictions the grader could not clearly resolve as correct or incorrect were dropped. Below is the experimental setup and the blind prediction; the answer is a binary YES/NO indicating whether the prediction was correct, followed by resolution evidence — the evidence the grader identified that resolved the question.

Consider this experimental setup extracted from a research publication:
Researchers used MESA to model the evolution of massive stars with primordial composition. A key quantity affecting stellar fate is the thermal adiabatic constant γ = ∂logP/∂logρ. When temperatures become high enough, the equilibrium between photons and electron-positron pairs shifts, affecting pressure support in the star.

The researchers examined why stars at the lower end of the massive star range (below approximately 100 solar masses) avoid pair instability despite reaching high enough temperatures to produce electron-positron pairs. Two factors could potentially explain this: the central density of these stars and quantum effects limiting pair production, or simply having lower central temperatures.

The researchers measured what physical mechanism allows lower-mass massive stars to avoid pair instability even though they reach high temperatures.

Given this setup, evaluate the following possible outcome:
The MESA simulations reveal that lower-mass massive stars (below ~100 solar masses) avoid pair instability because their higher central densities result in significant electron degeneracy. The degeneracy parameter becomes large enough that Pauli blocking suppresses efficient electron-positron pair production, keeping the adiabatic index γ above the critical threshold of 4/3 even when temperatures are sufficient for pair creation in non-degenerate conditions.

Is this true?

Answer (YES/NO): YES